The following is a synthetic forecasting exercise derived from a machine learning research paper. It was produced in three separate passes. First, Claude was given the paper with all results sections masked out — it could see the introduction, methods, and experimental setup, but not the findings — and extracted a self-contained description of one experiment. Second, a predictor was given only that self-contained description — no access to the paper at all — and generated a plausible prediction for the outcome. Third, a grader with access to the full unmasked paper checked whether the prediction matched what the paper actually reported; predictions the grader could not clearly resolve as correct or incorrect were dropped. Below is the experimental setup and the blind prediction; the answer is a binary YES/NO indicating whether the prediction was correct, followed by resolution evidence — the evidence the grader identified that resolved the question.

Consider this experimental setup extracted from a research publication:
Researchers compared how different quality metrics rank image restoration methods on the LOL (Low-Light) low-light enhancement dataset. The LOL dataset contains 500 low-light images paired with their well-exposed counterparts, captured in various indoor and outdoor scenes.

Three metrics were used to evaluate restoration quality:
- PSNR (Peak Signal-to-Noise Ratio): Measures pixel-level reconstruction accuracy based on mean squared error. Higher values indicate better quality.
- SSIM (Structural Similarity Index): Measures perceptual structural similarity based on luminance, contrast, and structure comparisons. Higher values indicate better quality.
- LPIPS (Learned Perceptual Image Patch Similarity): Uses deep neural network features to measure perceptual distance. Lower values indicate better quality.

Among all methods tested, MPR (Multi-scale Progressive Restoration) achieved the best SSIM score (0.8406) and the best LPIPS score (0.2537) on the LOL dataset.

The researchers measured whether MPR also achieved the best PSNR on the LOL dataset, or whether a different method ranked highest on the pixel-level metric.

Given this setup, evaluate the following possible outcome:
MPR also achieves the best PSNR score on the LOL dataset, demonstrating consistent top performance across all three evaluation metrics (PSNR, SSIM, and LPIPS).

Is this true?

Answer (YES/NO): NO